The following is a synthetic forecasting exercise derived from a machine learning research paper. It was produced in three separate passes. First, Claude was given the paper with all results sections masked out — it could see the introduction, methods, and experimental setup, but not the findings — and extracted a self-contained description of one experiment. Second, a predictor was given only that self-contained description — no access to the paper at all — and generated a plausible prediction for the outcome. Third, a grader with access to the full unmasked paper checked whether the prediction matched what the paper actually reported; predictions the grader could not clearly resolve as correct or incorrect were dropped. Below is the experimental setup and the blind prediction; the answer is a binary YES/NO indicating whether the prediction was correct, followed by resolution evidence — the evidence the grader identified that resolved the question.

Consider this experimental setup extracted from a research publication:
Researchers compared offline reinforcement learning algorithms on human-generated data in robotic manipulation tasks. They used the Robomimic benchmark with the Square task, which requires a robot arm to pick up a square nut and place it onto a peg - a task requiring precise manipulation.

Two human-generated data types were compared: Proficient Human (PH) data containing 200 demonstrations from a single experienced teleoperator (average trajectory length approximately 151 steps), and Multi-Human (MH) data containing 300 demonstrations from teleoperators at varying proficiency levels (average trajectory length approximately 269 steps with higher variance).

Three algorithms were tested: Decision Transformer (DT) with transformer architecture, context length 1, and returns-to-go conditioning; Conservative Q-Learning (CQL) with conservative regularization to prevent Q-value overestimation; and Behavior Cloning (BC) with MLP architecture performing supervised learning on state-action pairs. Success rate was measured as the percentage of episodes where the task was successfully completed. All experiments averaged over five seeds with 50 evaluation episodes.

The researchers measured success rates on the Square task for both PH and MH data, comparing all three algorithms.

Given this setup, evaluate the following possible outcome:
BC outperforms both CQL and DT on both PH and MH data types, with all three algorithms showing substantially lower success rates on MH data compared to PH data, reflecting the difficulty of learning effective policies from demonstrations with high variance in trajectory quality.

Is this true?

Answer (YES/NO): YES